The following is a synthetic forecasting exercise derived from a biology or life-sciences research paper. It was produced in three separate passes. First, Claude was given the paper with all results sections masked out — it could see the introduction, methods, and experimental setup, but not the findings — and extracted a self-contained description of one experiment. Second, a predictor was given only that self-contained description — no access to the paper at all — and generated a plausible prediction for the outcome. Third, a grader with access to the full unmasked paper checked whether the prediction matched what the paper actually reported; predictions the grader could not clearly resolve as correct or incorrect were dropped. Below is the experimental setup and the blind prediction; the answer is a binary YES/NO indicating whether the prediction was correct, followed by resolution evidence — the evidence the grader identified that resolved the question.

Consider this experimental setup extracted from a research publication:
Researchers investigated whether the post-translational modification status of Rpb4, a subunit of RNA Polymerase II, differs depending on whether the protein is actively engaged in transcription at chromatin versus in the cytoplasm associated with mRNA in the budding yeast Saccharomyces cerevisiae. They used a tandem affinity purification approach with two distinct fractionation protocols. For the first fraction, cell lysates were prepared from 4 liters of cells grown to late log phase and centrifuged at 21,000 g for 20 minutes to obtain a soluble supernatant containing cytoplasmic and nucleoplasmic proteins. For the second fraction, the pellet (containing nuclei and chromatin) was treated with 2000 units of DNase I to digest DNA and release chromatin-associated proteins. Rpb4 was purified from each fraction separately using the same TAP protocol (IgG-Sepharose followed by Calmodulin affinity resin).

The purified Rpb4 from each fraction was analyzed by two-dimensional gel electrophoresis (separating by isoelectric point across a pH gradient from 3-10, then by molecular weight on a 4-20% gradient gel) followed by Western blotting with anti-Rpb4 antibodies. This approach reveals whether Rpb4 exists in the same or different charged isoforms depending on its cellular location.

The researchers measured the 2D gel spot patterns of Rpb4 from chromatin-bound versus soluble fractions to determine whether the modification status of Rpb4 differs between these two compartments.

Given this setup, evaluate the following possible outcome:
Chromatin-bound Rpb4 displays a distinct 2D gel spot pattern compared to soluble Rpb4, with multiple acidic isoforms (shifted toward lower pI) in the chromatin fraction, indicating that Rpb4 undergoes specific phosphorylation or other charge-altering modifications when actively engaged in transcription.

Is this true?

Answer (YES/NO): NO